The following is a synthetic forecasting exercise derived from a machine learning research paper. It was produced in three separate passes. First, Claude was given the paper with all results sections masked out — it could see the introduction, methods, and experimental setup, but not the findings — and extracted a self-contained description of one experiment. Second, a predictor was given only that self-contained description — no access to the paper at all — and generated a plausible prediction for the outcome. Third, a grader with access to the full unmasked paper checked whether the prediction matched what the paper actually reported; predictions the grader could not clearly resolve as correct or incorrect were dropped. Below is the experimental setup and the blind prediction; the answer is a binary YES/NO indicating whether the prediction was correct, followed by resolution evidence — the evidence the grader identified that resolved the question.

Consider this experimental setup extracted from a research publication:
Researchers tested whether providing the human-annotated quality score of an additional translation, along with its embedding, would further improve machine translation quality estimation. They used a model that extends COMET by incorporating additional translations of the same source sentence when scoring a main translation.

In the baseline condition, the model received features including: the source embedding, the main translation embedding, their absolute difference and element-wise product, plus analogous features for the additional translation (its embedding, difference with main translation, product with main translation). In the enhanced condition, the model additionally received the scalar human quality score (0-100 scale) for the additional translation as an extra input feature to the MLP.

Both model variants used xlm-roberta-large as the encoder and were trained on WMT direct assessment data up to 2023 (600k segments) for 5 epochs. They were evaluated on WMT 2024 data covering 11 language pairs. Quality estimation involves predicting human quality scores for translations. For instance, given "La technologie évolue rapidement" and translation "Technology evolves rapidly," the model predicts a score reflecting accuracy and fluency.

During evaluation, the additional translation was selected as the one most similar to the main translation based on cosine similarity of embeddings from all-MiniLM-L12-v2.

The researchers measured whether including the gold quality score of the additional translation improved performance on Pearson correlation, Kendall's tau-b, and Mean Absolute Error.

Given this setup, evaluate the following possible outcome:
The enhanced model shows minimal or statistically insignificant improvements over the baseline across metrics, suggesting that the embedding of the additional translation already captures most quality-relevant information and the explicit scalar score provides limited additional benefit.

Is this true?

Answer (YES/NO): NO